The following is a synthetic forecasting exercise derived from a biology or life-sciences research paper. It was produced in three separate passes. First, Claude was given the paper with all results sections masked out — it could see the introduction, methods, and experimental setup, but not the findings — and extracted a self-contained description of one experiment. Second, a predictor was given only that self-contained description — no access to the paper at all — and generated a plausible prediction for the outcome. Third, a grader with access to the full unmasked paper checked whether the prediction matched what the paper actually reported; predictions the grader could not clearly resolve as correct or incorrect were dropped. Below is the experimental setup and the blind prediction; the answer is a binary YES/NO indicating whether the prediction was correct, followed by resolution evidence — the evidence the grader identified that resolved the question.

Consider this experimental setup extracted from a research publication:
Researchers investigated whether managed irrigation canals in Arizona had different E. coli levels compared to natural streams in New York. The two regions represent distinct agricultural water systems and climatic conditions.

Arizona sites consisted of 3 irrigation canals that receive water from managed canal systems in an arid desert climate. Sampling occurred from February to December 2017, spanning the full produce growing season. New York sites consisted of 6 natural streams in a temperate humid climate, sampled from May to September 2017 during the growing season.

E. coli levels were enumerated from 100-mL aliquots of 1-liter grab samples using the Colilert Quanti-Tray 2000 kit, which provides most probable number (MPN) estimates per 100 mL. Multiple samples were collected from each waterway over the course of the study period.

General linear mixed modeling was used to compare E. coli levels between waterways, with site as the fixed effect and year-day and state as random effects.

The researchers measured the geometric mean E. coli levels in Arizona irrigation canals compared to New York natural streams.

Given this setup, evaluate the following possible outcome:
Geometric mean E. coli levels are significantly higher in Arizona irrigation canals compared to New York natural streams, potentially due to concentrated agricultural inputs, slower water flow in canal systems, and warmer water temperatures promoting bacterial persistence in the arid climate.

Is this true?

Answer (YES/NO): NO